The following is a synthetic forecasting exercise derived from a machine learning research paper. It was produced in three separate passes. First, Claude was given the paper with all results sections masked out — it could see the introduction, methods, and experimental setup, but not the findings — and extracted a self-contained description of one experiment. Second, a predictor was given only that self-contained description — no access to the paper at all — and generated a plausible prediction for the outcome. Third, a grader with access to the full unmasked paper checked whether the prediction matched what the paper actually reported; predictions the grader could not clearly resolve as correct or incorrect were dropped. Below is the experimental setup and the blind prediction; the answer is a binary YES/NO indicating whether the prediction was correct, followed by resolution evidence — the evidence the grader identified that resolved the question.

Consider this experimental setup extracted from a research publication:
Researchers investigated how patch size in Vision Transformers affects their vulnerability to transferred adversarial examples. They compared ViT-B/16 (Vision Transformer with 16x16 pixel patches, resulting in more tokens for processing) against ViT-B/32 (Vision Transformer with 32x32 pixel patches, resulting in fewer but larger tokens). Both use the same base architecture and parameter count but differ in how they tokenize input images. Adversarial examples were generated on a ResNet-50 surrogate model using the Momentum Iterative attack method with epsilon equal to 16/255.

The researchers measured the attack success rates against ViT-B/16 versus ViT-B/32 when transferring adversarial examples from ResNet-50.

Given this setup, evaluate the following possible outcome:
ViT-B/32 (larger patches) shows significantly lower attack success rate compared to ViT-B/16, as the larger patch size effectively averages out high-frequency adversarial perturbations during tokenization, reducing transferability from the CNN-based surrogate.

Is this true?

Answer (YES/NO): NO